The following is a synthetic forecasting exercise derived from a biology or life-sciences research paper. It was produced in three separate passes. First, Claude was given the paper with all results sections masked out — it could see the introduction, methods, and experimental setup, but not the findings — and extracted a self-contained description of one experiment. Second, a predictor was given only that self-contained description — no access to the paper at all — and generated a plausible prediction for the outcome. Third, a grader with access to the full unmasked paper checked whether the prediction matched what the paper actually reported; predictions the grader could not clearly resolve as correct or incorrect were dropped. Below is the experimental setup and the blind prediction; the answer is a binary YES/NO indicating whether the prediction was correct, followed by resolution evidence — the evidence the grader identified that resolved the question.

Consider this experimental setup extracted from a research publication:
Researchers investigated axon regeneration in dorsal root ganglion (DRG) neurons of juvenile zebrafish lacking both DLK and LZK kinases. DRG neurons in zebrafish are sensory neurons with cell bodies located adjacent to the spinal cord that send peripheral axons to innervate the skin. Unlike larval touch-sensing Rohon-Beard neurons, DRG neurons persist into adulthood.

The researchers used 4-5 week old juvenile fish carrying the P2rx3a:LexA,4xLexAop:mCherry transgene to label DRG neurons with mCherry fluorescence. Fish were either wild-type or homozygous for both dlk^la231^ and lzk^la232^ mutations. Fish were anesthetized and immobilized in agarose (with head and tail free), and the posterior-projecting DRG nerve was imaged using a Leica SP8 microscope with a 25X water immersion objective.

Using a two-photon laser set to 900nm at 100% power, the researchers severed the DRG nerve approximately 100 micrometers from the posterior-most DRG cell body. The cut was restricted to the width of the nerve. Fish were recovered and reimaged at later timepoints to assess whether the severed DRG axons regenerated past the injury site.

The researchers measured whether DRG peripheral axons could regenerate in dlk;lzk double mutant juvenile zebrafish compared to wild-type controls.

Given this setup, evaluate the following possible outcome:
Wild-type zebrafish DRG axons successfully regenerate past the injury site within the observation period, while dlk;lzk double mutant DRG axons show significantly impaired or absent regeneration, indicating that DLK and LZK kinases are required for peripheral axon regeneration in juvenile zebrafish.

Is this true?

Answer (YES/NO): NO